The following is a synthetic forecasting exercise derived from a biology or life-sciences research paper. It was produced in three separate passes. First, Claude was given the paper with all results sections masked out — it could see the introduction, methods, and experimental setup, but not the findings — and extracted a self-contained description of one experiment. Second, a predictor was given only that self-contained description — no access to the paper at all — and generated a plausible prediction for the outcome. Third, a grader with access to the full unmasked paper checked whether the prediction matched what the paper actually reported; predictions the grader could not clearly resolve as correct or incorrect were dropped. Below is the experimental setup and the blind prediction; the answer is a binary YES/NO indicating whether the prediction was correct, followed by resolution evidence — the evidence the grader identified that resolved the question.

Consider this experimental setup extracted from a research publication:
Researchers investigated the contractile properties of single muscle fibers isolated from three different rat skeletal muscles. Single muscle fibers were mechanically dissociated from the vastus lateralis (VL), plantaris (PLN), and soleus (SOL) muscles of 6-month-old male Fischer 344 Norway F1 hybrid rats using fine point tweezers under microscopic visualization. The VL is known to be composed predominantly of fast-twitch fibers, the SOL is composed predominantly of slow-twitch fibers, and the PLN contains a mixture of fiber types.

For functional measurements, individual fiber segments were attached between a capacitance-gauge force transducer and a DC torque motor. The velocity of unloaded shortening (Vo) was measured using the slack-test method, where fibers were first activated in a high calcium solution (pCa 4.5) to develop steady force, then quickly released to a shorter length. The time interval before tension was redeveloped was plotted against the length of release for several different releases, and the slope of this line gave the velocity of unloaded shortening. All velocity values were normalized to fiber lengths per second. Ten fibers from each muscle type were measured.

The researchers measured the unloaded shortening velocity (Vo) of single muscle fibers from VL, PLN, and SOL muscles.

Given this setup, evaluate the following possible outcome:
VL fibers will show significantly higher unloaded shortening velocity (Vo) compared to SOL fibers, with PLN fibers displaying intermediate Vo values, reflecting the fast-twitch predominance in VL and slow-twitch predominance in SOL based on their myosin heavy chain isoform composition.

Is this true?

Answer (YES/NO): YES